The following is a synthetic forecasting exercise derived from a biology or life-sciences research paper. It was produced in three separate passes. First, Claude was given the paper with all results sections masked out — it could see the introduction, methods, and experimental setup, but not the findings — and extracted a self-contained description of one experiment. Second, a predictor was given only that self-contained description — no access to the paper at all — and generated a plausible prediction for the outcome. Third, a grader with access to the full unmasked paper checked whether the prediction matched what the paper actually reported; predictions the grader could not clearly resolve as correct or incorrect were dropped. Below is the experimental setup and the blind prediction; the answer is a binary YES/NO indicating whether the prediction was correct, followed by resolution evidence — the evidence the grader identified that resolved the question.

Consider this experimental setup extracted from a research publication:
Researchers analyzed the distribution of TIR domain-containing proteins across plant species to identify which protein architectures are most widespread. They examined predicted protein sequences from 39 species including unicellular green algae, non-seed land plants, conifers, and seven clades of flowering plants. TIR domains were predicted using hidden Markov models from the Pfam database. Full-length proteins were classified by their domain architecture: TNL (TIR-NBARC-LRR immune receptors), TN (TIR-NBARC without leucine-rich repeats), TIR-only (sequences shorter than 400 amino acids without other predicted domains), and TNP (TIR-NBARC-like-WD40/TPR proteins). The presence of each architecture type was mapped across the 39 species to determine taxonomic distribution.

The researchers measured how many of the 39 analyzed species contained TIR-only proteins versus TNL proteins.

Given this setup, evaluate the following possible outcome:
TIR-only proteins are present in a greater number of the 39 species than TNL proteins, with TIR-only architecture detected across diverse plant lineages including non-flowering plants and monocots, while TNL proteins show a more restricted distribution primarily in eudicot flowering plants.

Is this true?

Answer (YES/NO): YES